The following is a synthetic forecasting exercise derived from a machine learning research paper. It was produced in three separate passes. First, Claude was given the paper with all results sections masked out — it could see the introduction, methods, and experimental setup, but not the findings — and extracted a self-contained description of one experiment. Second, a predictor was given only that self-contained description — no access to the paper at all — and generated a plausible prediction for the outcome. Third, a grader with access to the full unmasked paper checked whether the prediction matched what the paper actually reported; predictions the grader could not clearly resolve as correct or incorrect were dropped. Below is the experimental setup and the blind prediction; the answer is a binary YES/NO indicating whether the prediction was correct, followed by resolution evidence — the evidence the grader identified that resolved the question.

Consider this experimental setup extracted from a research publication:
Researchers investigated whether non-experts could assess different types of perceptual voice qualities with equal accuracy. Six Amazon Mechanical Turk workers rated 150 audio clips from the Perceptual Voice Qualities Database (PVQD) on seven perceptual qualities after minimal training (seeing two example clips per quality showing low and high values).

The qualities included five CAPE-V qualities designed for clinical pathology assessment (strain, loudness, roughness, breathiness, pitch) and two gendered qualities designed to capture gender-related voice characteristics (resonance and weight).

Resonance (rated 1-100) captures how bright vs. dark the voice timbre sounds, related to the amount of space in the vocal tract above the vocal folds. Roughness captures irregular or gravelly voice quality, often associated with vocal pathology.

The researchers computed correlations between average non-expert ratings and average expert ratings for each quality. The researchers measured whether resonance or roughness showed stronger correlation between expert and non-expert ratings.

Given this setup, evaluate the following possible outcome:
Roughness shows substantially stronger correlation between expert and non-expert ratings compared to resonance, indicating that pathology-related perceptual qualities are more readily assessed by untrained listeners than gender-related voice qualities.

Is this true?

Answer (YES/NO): YES